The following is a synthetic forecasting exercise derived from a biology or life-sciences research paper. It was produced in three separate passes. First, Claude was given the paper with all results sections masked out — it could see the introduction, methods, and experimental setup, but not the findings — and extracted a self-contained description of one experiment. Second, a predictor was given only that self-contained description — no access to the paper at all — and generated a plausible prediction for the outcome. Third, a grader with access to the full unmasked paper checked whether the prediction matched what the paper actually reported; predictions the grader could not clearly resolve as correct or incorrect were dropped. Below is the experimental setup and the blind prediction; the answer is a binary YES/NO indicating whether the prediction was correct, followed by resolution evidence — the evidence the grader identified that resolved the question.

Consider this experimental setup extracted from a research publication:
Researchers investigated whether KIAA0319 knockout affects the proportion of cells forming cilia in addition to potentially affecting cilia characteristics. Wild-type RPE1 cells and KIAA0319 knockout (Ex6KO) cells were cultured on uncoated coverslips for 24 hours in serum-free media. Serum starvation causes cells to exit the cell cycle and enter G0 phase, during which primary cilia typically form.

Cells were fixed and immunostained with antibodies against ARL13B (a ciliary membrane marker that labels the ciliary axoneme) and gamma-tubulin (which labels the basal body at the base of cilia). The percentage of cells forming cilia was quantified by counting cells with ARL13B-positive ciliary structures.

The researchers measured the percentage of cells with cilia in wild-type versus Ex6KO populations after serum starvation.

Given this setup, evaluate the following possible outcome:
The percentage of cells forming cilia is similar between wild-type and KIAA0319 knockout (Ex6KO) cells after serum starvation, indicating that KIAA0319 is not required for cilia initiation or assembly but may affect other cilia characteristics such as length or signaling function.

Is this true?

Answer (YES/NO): YES